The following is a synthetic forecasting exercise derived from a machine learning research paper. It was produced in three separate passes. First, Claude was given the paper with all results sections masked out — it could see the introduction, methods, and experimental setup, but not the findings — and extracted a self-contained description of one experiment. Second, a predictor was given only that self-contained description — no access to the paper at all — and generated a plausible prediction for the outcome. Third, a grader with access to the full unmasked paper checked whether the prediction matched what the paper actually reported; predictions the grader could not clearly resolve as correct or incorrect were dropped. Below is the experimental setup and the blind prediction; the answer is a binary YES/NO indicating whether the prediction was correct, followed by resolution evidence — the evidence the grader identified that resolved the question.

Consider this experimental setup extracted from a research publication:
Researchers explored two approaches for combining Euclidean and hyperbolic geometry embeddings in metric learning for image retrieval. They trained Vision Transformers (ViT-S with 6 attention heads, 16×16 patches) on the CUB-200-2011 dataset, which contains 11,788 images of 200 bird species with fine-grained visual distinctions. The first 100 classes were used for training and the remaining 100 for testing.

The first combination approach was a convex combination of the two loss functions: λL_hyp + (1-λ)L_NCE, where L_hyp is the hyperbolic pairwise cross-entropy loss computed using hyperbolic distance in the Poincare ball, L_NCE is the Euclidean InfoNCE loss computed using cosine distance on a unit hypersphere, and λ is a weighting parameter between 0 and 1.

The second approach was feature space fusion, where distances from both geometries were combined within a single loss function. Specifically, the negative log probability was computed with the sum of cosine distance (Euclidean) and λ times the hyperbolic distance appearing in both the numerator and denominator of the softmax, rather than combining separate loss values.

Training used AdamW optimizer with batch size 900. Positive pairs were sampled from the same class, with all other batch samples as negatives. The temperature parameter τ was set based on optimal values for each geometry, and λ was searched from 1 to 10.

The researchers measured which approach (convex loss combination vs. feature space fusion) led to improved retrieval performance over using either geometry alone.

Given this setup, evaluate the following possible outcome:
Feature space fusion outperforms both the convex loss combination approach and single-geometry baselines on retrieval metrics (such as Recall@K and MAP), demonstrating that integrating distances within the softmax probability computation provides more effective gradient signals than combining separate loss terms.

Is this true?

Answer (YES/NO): YES